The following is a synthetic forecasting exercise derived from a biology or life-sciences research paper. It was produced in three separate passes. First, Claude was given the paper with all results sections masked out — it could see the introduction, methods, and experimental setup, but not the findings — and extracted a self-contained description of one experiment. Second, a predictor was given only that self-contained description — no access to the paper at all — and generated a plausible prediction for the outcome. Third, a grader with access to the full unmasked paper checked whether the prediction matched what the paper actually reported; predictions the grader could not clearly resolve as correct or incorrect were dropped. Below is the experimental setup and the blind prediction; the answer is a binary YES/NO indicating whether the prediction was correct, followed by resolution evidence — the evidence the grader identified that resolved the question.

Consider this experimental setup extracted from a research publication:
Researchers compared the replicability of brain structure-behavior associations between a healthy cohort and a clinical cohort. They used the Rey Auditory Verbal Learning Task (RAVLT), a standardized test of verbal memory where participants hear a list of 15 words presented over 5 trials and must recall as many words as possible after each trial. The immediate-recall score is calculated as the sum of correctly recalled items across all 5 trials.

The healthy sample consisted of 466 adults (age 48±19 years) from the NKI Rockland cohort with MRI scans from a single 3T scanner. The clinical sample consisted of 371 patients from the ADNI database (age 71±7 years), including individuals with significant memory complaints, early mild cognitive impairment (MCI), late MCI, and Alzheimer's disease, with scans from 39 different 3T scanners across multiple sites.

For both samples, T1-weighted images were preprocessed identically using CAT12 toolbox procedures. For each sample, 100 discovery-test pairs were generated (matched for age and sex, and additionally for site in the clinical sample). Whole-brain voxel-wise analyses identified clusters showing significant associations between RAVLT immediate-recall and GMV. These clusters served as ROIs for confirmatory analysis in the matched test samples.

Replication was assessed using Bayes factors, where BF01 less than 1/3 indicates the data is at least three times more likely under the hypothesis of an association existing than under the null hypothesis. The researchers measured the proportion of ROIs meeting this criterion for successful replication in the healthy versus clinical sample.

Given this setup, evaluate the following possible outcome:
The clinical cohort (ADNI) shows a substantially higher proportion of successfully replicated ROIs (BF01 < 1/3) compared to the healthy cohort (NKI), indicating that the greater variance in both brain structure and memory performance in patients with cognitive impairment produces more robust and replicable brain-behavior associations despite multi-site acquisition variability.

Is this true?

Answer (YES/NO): YES